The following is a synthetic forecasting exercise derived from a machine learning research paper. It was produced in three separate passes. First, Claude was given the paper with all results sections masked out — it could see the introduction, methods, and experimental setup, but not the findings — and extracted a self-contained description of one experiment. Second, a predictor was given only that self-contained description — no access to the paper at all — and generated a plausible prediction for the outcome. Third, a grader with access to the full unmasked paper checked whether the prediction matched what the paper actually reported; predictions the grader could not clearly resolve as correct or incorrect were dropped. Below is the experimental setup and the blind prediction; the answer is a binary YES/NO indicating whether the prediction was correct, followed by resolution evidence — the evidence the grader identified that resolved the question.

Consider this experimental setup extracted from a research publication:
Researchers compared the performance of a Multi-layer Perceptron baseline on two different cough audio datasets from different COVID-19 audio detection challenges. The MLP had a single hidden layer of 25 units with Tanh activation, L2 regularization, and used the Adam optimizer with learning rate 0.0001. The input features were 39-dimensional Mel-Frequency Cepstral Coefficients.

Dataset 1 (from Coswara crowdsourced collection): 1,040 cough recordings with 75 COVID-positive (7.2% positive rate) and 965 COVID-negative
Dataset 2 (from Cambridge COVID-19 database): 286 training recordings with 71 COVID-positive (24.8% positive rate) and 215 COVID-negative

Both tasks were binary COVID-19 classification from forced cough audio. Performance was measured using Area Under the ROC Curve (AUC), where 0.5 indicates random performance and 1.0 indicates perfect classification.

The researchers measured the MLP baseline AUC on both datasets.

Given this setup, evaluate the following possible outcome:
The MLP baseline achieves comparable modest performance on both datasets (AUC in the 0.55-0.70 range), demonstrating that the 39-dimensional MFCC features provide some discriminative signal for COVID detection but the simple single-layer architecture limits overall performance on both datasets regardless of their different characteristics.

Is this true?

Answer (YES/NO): NO